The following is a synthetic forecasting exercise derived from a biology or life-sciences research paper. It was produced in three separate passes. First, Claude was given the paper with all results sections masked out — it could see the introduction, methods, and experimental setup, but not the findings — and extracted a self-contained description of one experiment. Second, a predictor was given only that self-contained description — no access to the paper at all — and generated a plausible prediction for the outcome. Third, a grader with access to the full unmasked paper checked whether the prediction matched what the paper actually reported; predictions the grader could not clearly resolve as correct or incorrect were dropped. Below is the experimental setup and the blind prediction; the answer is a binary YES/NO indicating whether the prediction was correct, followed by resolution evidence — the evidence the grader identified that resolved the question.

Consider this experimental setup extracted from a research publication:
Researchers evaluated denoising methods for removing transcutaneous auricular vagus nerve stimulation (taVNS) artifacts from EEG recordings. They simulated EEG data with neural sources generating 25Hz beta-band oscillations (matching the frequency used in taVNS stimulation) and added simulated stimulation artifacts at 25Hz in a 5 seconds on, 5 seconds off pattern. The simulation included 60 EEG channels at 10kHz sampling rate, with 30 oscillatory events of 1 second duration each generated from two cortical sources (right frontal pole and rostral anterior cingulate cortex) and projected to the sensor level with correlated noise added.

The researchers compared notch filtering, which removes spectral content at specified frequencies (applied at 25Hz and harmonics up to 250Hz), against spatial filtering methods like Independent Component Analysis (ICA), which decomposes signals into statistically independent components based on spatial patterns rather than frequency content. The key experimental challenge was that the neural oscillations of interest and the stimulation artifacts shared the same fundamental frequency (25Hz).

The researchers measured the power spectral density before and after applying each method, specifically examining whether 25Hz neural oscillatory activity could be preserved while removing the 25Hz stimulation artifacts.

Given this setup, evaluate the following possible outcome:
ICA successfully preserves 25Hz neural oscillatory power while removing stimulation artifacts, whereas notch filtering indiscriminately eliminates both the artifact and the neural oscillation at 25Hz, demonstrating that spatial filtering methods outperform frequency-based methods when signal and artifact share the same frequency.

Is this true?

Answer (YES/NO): YES